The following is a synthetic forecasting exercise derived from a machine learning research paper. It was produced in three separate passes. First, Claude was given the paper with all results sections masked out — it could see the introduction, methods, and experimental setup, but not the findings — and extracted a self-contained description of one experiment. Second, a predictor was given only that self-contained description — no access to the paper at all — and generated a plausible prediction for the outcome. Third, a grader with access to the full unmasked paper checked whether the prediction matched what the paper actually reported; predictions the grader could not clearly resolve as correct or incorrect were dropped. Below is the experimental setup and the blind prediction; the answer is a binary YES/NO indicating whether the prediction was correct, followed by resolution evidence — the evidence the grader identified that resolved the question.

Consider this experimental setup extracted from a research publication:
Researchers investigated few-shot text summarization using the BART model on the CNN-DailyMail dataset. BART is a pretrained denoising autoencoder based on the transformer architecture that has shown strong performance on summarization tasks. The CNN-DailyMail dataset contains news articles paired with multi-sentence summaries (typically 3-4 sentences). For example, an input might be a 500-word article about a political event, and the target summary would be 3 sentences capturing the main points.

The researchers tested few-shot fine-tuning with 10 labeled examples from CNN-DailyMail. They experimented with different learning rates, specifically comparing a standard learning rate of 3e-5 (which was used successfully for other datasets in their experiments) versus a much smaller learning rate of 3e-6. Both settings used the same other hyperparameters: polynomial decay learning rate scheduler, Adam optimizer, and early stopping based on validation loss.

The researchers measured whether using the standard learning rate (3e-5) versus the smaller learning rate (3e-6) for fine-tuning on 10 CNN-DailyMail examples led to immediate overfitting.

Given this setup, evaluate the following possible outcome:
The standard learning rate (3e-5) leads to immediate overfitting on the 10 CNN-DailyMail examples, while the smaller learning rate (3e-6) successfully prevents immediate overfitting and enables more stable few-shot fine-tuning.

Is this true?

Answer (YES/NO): YES